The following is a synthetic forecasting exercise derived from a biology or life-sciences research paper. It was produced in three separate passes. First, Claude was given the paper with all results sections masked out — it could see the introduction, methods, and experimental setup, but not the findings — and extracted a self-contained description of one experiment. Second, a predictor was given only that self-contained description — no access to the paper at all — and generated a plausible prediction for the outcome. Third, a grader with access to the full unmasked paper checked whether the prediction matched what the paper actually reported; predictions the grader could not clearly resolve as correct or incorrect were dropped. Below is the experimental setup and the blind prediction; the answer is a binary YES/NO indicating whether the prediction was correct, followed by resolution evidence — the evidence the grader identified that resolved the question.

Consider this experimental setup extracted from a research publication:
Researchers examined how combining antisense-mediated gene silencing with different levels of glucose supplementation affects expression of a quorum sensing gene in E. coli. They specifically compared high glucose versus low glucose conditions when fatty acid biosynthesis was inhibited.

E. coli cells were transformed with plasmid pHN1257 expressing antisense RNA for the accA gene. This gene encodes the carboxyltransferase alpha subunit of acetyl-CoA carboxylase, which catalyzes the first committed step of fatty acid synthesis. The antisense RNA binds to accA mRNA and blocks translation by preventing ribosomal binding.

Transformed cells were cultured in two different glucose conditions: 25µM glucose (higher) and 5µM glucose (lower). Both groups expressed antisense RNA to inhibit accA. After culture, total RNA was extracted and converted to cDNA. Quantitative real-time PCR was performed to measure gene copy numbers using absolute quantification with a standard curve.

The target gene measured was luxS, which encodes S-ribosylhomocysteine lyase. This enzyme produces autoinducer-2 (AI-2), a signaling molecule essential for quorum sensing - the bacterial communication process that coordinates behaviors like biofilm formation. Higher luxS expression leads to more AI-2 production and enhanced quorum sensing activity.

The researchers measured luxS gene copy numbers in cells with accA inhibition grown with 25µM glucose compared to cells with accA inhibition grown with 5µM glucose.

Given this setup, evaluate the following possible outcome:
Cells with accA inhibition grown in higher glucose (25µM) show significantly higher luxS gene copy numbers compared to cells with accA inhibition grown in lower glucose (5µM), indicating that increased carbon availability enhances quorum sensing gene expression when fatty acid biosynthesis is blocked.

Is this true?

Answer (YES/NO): NO